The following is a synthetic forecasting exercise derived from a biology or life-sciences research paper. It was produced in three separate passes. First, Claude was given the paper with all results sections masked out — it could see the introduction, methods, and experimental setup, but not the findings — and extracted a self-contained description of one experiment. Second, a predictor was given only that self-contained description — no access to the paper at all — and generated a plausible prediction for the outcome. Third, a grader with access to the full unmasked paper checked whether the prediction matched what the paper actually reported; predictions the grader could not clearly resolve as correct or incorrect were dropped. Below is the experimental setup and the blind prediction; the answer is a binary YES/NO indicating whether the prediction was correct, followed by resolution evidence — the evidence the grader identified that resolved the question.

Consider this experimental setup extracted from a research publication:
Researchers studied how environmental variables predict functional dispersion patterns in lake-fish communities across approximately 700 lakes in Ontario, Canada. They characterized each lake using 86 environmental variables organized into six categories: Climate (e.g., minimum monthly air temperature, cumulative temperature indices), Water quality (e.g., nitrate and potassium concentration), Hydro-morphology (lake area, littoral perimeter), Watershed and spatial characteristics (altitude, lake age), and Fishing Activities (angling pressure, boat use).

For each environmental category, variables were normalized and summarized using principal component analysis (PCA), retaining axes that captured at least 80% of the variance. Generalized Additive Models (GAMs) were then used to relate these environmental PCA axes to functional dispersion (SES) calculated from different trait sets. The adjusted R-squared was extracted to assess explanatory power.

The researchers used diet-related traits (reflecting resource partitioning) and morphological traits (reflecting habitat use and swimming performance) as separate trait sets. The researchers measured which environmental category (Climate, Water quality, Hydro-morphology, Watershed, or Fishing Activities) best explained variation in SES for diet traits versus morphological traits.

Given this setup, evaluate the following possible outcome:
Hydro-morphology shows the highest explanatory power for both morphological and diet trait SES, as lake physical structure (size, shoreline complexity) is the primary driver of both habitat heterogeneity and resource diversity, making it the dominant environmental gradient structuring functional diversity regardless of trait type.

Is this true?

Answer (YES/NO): NO